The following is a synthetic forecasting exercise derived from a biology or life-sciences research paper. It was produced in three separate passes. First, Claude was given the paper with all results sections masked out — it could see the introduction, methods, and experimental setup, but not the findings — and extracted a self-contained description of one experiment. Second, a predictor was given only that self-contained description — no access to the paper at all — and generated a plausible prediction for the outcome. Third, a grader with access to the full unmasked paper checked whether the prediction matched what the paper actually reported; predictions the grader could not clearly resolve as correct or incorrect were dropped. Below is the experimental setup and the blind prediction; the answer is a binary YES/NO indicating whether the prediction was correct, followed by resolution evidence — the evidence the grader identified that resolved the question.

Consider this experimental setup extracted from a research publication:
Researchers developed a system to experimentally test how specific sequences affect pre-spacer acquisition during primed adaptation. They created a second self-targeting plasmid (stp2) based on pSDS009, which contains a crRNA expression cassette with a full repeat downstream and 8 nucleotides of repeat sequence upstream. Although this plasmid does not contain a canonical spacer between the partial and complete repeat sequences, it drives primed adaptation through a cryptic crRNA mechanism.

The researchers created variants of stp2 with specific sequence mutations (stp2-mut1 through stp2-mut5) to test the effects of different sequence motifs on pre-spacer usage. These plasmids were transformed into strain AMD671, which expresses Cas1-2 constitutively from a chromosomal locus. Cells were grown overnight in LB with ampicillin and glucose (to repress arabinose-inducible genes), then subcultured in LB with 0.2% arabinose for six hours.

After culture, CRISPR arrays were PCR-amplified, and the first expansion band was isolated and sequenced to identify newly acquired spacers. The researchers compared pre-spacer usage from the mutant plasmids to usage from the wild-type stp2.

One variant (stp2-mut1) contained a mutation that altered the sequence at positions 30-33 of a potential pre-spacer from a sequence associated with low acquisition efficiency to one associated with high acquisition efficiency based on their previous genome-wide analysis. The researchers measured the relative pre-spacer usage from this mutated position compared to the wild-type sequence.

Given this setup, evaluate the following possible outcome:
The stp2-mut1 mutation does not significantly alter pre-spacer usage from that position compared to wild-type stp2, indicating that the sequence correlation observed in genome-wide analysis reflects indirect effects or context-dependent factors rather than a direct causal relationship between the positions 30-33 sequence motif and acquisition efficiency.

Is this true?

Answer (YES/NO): NO